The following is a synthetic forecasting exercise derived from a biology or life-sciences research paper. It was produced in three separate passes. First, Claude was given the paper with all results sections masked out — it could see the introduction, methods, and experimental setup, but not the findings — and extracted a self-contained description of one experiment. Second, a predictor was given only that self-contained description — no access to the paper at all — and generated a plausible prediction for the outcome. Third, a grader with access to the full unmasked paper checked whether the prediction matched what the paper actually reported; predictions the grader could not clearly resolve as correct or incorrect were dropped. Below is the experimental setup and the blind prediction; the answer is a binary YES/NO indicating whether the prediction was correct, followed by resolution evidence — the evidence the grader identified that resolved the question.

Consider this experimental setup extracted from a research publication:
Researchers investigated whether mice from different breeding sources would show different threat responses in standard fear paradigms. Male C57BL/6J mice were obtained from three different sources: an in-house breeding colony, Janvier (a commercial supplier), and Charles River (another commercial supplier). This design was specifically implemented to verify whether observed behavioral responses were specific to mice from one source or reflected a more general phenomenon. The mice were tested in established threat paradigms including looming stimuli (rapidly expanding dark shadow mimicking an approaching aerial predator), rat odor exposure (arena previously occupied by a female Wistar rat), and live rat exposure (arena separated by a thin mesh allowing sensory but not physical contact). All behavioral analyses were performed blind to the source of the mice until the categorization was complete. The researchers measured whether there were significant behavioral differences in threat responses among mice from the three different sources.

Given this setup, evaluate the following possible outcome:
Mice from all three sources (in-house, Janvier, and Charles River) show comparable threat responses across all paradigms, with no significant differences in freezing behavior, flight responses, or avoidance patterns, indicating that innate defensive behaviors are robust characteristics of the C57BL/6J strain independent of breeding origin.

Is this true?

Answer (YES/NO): YES